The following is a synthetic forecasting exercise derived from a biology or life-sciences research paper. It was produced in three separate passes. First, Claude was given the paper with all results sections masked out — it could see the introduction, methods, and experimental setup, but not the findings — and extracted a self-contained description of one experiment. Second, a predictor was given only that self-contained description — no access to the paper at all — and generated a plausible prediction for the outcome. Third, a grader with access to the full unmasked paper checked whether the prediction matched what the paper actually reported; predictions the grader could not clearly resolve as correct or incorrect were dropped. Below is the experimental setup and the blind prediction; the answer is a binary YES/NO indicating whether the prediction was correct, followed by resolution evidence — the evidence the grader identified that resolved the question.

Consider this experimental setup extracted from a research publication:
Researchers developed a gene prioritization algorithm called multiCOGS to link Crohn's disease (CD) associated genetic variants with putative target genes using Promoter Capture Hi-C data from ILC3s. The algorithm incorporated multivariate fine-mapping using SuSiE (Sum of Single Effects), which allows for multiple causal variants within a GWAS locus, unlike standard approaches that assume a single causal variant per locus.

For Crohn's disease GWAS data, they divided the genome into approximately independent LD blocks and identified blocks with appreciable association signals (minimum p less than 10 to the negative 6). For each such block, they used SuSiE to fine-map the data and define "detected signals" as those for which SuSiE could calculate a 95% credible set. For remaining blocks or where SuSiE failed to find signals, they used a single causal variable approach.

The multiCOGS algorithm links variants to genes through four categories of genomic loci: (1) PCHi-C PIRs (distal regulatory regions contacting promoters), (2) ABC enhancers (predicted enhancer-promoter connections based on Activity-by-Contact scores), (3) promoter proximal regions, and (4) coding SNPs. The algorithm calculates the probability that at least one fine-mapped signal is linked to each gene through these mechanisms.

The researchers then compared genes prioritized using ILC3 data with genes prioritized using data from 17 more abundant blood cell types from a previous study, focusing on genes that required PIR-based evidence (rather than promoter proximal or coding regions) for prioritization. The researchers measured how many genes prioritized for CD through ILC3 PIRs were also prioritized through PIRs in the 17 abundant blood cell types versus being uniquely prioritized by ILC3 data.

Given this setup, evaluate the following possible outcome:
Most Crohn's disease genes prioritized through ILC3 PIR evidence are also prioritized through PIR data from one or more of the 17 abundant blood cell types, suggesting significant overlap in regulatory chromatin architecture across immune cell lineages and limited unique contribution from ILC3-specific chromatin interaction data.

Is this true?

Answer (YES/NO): NO